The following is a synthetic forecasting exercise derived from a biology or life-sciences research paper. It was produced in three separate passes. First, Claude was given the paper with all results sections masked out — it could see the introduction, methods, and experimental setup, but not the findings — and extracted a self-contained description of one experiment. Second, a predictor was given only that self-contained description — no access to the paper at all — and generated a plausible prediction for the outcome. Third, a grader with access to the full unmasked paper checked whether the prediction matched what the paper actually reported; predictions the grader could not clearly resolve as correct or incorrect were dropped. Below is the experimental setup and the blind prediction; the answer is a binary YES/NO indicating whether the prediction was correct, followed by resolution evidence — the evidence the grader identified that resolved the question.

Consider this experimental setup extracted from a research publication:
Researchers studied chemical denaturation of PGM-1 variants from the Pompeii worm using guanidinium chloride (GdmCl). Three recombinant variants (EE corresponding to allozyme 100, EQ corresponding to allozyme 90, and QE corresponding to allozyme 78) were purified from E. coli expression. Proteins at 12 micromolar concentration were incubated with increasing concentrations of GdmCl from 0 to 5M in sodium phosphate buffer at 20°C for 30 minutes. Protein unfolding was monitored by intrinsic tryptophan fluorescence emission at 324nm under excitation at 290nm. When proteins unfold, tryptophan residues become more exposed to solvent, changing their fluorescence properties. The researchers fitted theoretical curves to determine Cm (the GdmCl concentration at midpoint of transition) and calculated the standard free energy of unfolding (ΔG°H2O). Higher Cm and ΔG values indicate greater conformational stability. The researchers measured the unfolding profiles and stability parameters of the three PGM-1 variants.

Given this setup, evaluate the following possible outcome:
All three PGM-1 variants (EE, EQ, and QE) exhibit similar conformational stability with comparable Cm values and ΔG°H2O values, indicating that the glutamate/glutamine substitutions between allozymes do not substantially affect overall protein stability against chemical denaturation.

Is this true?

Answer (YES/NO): NO